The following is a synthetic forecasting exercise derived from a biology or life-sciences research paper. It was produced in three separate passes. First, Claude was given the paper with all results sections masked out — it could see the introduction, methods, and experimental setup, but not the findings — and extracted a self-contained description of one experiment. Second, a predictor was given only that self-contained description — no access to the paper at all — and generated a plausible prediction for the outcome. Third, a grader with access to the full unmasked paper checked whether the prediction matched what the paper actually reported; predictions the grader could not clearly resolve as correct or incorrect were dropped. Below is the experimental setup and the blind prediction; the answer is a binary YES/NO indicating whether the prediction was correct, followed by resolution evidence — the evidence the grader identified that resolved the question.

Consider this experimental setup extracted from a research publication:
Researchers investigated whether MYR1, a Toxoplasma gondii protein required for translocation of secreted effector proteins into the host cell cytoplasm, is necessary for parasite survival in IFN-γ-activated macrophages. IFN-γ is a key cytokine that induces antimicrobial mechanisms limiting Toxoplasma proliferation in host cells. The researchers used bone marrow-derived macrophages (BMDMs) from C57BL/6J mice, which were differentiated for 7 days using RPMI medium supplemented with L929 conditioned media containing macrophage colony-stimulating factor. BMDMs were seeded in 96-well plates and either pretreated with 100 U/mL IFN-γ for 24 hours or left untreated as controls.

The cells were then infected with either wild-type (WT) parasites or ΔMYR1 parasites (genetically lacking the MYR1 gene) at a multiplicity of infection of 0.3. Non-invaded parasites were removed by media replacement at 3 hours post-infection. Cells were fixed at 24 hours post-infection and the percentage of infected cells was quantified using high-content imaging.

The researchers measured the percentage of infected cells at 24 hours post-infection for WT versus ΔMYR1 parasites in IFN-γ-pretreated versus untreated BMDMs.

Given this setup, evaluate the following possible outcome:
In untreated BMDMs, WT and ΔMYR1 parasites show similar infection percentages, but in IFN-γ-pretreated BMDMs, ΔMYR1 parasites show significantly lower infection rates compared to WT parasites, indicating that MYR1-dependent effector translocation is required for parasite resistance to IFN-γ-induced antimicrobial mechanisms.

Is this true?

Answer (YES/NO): NO